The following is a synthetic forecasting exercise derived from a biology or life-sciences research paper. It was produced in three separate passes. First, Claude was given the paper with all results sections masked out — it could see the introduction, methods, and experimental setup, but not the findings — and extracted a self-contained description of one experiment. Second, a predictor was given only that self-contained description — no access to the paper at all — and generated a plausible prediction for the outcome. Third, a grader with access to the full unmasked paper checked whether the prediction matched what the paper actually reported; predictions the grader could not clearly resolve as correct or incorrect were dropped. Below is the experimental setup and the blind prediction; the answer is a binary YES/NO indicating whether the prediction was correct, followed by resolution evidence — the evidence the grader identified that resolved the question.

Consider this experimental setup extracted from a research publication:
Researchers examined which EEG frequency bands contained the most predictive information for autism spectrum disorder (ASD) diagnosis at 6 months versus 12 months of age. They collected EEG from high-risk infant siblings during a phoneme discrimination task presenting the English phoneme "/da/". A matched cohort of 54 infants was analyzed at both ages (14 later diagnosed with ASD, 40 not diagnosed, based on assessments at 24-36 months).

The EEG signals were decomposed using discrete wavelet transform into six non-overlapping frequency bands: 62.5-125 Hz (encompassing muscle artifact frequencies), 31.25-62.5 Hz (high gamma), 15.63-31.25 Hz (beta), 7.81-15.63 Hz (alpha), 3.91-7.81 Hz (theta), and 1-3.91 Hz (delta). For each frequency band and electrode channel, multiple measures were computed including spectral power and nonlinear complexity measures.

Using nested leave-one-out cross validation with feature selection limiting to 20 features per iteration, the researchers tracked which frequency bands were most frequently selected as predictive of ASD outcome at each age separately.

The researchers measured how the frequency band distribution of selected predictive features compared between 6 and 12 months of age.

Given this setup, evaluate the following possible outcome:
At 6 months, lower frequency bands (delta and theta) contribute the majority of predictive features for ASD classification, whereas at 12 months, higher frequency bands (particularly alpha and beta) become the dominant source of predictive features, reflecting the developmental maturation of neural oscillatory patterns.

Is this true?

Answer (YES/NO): NO